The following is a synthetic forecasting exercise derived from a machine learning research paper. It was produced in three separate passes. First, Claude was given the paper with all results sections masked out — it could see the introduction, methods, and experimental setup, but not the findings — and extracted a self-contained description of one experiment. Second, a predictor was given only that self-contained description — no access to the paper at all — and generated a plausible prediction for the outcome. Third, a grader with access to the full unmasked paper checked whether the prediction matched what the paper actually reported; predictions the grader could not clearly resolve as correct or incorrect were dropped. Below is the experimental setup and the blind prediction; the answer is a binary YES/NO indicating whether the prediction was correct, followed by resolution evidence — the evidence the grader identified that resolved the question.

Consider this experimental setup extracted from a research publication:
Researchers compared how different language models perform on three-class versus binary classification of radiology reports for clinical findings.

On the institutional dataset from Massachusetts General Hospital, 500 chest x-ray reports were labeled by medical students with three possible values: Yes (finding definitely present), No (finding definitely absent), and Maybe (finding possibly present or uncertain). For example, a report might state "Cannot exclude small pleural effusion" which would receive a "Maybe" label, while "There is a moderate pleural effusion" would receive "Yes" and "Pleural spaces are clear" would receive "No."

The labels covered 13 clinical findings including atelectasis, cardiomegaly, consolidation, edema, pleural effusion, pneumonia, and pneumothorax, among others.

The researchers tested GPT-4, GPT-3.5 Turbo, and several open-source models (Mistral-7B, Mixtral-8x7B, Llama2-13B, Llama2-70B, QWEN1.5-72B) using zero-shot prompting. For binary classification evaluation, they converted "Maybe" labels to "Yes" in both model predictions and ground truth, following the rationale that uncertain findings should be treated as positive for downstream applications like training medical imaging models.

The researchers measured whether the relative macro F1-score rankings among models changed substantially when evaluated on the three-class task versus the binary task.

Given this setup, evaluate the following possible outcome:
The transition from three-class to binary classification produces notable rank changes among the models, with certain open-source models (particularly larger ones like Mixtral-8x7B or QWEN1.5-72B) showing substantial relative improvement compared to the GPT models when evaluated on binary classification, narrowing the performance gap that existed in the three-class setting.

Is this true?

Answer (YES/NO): NO